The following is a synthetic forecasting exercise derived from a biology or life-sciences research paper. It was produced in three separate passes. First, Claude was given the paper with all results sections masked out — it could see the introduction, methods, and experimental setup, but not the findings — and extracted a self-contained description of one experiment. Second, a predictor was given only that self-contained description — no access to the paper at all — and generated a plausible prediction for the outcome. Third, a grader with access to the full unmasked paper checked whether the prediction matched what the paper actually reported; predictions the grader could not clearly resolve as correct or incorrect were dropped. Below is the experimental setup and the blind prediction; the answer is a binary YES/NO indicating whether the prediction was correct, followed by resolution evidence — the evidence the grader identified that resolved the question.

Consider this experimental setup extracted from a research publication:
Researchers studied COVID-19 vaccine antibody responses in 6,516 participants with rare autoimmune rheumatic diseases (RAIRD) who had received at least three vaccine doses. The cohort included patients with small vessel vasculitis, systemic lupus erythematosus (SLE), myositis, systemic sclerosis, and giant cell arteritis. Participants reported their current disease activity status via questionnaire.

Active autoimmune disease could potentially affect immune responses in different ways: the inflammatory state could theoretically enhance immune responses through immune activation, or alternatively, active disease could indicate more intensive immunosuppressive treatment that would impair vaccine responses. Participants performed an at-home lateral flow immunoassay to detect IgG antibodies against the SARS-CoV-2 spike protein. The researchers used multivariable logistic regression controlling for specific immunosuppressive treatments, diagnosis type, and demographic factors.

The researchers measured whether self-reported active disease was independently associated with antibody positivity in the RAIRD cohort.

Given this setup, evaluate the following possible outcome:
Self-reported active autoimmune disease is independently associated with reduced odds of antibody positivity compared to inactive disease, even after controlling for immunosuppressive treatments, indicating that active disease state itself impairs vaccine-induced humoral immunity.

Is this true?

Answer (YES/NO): NO